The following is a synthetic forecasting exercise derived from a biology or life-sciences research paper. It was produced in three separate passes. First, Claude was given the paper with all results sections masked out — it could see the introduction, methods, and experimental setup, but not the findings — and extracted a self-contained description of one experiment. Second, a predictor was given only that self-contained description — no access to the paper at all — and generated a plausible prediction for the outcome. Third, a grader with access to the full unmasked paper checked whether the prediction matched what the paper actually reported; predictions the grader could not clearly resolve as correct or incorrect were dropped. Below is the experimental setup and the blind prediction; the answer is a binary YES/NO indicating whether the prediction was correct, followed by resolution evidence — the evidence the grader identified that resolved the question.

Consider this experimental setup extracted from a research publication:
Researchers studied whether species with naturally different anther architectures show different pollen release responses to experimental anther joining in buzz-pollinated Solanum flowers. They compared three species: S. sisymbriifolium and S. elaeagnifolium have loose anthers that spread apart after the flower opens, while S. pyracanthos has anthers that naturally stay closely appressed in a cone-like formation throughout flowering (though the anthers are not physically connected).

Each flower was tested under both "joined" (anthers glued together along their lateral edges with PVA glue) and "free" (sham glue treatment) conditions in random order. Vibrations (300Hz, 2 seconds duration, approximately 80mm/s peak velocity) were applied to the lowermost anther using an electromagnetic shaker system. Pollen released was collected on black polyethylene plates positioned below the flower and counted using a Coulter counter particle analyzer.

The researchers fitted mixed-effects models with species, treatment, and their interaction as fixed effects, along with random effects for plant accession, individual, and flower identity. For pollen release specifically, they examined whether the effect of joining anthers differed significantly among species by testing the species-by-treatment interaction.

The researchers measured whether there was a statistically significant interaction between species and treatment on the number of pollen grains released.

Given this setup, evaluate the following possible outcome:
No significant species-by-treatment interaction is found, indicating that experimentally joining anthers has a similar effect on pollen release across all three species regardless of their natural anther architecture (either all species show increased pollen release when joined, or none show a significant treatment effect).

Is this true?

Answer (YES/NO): NO